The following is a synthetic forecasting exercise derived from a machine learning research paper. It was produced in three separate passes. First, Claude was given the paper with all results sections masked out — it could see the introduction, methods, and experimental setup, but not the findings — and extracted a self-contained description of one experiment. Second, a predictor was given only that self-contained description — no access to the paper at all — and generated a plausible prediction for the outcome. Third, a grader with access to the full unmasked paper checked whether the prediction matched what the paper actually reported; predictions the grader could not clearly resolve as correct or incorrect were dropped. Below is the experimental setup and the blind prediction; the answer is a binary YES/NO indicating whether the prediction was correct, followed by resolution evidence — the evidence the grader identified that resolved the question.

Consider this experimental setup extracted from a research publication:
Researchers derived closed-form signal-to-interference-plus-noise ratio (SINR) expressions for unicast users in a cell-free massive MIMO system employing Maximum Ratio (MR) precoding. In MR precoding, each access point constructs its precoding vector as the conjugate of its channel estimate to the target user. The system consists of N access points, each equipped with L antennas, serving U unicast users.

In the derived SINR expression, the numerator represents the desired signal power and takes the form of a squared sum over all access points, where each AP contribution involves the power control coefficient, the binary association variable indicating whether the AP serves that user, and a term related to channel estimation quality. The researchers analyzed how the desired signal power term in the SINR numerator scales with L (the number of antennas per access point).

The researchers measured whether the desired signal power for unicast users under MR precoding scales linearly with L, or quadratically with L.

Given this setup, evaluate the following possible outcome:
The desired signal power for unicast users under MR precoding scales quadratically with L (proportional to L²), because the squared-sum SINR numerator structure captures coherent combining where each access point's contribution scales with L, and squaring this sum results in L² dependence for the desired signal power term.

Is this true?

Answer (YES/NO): YES